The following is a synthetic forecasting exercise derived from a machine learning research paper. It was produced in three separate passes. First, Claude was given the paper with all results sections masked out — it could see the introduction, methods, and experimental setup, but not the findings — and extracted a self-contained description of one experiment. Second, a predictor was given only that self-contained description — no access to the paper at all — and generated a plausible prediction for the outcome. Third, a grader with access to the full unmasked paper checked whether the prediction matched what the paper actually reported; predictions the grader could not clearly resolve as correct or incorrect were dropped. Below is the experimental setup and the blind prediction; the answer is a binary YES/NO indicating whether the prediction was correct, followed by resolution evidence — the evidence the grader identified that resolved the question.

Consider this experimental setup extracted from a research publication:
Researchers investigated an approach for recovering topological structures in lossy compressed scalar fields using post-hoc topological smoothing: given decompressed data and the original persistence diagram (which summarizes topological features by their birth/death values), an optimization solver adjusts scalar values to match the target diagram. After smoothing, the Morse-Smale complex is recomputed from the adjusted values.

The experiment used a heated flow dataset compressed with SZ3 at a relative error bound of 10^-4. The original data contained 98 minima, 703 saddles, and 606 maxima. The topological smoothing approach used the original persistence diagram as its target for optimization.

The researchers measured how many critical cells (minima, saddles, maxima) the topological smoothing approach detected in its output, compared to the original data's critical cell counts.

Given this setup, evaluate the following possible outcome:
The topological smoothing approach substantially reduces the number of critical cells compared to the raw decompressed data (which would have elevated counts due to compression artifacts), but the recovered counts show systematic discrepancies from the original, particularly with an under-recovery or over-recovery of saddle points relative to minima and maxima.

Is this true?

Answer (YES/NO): NO